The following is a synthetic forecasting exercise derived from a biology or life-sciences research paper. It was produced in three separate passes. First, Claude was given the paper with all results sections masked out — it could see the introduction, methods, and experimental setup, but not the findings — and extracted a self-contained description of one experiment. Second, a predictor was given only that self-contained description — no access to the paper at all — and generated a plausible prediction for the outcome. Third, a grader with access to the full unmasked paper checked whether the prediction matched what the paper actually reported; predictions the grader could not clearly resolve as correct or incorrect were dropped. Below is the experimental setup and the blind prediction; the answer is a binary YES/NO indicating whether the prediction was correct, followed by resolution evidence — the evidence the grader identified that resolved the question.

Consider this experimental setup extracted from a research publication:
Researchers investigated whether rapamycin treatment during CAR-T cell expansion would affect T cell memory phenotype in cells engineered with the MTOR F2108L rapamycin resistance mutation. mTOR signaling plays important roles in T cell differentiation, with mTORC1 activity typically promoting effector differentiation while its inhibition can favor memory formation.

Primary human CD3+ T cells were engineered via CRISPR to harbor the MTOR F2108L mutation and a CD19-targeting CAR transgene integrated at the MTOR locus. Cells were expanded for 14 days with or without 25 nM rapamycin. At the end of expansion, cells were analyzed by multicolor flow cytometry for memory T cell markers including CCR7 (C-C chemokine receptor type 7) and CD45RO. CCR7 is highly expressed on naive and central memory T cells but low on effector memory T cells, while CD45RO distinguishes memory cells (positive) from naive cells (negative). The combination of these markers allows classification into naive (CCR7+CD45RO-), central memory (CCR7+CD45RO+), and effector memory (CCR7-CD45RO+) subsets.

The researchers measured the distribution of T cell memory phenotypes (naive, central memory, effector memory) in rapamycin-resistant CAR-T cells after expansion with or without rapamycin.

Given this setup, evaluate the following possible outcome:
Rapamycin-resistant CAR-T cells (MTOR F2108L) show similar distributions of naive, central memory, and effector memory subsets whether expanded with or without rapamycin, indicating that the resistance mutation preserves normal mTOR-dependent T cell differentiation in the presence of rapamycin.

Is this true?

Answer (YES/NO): YES